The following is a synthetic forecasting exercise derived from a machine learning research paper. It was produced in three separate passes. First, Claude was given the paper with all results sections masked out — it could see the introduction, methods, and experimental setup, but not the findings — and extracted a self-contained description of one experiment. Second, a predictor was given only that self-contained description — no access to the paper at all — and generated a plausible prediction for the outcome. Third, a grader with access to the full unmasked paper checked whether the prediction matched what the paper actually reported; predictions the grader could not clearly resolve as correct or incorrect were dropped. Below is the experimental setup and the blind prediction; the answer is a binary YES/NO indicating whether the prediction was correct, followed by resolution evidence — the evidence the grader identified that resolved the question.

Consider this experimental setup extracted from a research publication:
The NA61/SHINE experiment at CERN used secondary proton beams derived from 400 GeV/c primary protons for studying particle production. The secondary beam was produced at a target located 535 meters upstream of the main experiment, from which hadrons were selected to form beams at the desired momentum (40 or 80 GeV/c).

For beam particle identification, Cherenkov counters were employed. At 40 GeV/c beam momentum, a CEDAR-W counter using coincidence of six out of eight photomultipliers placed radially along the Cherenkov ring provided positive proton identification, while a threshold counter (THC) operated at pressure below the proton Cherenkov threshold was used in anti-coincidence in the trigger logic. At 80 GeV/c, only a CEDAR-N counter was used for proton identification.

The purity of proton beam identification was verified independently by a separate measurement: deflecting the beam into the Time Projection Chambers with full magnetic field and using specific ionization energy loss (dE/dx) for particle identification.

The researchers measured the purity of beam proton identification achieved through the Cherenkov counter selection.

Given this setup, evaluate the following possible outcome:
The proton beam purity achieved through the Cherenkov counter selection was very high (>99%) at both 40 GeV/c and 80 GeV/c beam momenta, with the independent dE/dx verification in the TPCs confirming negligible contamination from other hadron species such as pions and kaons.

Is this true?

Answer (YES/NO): NO